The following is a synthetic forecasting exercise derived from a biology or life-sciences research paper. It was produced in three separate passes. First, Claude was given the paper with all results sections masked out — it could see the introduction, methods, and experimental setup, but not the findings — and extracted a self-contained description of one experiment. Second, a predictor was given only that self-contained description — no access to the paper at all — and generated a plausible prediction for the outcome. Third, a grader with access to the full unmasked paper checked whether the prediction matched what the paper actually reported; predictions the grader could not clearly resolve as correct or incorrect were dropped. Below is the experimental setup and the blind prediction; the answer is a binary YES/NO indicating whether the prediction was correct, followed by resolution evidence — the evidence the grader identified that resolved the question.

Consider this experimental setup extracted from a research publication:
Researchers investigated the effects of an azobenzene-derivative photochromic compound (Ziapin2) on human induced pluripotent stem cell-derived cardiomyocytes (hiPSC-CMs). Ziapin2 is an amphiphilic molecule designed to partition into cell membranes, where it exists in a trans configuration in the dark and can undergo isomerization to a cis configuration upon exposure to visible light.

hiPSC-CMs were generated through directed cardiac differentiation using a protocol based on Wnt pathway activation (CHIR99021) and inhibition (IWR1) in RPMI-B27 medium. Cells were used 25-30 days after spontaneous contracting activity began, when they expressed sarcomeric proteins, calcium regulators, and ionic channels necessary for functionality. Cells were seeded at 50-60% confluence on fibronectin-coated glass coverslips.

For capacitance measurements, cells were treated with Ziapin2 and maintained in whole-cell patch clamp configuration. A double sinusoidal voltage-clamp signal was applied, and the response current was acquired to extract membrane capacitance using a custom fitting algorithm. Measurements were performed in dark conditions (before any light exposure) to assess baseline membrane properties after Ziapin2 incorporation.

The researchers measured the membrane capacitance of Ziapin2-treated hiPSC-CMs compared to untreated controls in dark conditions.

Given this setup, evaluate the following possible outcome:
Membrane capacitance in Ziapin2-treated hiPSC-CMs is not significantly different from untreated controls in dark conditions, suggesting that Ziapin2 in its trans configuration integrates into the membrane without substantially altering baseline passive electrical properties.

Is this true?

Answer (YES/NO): NO